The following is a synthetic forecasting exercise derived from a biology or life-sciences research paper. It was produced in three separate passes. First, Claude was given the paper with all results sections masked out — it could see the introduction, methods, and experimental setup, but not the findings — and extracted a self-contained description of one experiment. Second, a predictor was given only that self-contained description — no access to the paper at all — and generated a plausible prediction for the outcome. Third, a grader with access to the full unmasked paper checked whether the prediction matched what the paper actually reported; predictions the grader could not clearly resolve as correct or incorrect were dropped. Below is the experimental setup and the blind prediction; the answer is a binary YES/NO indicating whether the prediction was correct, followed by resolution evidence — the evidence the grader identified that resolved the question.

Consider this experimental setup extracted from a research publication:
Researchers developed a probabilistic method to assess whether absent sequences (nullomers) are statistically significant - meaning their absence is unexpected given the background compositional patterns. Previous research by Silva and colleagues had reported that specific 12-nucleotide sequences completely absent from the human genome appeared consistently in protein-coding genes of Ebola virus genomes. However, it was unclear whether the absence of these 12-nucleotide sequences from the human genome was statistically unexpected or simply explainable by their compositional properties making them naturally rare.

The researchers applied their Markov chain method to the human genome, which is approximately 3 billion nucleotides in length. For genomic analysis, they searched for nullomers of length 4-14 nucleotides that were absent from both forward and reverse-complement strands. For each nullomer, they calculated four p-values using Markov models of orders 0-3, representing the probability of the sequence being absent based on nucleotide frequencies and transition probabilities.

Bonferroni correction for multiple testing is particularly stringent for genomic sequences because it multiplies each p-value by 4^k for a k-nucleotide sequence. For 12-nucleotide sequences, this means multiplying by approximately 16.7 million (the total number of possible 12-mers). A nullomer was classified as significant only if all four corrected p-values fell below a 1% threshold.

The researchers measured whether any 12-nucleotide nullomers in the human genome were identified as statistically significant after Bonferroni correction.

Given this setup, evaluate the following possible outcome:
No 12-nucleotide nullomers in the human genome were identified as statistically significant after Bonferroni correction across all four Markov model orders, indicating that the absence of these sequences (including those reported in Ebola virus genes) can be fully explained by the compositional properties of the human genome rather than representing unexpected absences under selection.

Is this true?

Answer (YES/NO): NO